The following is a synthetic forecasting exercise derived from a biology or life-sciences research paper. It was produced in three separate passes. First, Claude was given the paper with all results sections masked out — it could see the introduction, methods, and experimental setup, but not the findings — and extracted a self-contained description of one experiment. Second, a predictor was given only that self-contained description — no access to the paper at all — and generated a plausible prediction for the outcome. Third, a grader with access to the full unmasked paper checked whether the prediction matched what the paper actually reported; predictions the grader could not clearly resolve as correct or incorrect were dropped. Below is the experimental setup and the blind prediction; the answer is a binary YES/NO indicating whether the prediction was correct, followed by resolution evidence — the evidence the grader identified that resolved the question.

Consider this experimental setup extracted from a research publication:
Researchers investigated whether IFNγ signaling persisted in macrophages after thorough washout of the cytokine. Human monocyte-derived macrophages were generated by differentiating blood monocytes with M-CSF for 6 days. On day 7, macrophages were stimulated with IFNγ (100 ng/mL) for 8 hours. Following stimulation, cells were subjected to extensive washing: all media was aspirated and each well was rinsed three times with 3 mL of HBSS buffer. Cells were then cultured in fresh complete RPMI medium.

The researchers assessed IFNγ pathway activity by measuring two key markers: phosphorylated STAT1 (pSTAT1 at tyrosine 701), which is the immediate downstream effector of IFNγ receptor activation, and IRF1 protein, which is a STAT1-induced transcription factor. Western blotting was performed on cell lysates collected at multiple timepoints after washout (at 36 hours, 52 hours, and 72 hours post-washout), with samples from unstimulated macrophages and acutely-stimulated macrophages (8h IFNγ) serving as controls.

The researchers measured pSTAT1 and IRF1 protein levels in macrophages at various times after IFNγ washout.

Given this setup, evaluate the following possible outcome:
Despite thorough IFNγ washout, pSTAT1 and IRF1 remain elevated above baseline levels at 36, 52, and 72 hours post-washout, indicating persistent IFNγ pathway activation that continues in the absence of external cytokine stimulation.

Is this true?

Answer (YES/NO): NO